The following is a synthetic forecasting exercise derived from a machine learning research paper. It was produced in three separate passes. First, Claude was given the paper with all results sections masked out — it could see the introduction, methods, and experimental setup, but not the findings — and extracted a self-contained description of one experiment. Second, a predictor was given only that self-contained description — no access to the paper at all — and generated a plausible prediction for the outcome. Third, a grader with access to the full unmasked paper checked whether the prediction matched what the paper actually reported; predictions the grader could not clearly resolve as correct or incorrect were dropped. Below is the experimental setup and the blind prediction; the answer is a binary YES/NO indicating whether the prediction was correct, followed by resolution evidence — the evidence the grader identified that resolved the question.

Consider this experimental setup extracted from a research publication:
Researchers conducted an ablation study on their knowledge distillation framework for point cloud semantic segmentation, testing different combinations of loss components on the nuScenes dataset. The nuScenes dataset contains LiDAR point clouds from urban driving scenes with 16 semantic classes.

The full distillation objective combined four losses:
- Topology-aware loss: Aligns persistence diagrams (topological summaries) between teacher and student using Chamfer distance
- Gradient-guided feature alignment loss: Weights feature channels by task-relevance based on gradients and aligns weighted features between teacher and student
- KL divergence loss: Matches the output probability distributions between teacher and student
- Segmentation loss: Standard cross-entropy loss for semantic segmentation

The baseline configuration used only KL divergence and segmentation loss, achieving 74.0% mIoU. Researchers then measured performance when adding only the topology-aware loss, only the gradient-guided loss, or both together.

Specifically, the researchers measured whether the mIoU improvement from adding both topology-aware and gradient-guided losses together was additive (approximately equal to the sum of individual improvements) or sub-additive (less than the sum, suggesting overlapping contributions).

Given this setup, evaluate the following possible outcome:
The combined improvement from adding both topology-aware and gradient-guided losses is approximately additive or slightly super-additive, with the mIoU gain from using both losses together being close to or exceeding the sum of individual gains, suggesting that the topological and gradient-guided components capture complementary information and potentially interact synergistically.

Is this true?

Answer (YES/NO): YES